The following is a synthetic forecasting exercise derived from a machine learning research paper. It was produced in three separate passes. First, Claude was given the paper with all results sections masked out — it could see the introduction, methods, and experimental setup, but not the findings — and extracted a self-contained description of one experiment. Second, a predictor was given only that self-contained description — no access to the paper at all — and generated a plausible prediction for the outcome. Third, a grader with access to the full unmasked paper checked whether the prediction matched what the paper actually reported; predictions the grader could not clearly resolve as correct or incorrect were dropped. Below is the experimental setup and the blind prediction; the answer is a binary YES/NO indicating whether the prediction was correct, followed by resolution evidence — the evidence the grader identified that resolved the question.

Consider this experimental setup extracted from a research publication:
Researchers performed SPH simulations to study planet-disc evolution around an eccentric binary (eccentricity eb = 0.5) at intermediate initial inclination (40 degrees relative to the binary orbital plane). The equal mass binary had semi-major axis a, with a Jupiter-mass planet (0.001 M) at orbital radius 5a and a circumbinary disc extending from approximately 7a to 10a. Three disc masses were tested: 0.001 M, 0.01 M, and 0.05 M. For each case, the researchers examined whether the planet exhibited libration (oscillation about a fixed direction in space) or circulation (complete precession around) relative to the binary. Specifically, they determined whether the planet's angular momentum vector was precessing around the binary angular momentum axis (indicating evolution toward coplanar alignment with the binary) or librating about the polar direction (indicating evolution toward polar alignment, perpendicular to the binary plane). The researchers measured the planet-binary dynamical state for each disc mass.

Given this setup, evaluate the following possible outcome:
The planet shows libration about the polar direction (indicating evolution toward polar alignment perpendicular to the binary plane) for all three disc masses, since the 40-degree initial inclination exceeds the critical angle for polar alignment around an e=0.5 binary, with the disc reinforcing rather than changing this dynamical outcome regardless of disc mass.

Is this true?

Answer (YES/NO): NO